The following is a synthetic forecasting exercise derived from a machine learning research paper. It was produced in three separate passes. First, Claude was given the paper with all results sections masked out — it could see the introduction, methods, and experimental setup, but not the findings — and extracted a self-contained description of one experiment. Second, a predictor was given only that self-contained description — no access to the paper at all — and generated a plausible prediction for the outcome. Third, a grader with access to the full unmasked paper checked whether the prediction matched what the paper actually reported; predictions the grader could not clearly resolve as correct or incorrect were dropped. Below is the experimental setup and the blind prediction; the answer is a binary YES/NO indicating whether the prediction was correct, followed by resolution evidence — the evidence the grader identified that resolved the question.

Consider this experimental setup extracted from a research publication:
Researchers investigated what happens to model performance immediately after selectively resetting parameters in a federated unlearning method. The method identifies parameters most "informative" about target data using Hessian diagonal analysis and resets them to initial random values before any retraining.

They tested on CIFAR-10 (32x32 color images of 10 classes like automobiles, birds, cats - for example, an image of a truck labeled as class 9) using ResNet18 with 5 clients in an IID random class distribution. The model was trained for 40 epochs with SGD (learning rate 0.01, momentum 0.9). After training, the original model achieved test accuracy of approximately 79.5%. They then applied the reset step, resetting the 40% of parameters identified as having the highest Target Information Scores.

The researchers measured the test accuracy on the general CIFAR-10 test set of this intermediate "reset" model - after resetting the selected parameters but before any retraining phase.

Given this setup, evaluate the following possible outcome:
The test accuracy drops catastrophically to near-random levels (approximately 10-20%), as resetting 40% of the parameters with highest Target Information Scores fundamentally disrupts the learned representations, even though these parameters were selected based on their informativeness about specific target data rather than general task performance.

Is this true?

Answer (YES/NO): YES